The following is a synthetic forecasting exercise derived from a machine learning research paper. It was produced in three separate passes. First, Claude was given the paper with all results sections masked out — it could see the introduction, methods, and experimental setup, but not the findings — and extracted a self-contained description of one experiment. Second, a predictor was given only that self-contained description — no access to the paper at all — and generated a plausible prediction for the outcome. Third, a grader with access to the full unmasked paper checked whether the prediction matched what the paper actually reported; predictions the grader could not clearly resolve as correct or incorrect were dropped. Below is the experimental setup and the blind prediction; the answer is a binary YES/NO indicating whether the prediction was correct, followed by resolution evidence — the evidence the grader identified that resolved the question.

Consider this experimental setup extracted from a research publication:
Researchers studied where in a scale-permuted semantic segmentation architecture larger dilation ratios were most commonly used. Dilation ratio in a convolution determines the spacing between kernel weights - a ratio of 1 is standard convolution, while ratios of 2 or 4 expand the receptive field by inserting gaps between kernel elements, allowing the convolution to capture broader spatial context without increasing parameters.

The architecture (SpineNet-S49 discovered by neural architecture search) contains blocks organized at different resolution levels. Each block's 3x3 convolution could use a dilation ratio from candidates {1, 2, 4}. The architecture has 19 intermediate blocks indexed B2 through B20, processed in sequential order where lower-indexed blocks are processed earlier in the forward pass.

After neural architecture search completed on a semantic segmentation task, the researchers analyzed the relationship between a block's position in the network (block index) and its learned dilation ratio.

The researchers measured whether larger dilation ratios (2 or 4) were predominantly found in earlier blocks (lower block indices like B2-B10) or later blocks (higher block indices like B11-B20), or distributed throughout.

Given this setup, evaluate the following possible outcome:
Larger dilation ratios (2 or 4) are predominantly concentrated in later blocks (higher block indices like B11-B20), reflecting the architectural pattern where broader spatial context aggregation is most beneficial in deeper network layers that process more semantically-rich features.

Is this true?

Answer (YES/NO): YES